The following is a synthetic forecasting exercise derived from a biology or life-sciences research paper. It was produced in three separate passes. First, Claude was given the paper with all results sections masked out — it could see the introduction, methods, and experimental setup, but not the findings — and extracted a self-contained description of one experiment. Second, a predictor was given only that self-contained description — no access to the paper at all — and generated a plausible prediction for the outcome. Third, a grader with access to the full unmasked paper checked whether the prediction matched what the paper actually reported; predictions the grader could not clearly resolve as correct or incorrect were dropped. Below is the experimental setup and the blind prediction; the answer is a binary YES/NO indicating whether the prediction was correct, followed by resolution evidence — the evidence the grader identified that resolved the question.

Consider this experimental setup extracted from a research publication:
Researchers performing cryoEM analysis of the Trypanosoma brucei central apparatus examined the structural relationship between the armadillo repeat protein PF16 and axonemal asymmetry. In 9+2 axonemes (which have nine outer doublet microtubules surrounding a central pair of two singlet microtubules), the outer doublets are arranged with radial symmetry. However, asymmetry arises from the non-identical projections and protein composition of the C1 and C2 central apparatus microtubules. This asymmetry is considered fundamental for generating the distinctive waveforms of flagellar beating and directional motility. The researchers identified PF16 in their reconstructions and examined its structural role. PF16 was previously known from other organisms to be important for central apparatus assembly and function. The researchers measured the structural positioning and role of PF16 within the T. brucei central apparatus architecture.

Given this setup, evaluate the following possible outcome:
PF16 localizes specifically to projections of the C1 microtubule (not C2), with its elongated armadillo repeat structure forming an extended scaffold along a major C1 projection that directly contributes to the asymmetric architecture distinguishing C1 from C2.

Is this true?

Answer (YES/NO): NO